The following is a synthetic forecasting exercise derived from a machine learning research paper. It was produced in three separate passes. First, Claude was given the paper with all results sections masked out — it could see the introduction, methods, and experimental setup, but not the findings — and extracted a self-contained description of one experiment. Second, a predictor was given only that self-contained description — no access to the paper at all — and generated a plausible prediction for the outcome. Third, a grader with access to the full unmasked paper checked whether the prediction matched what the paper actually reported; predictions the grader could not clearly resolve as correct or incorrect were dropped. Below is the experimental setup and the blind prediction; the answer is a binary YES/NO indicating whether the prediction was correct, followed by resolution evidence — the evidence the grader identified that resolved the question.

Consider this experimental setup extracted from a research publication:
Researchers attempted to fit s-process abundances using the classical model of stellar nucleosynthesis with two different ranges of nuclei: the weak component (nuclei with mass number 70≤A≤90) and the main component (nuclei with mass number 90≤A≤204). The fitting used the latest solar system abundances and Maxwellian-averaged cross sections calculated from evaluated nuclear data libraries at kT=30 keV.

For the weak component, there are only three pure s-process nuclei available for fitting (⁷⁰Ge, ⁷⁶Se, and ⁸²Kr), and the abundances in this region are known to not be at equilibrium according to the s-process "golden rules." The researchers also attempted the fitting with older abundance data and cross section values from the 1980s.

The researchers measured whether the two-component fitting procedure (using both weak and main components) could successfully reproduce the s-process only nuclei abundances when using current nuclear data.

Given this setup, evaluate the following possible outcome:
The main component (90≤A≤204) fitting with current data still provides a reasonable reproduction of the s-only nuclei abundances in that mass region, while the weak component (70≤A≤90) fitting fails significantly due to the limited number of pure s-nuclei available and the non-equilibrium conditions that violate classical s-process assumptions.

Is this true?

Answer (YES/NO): YES